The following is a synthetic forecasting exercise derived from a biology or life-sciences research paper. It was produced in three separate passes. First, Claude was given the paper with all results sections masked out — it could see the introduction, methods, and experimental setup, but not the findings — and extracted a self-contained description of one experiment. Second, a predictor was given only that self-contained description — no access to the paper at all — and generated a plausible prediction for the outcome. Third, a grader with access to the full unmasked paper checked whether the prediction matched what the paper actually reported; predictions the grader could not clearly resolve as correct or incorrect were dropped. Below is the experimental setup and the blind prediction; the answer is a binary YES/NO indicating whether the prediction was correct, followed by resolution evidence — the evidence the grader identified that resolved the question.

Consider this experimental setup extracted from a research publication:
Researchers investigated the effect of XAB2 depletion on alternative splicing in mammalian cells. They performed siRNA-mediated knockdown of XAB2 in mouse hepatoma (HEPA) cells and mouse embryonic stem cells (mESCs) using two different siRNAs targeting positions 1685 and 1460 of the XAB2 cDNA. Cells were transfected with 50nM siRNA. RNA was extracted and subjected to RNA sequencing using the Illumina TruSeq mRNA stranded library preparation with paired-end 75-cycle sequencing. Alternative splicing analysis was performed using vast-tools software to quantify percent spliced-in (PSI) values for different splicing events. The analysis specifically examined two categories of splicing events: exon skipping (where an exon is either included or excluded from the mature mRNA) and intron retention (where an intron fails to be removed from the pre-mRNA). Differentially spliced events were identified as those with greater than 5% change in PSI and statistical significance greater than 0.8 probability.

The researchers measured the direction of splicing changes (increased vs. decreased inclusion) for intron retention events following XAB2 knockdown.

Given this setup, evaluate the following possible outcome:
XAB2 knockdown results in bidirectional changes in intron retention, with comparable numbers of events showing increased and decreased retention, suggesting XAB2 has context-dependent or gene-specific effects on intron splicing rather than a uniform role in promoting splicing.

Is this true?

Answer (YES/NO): NO